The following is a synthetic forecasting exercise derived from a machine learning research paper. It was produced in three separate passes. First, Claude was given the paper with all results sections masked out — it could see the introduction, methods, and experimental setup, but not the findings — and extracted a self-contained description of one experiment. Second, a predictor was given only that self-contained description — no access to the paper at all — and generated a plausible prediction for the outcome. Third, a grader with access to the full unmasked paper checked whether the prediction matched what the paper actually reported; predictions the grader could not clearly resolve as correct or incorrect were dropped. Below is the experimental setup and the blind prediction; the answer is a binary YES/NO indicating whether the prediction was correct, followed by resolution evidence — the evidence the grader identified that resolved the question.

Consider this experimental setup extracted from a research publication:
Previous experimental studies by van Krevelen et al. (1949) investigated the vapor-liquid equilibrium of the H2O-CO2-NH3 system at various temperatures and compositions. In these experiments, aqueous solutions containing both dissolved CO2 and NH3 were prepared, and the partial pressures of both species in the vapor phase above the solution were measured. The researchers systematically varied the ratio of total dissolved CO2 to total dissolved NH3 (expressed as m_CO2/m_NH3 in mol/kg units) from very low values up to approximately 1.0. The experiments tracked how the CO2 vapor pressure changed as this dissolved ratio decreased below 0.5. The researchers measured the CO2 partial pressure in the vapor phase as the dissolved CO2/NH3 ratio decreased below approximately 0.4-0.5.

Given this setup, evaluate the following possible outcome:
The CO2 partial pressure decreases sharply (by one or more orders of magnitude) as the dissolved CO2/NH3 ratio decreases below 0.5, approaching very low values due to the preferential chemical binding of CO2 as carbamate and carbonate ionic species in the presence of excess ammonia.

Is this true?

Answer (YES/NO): YES